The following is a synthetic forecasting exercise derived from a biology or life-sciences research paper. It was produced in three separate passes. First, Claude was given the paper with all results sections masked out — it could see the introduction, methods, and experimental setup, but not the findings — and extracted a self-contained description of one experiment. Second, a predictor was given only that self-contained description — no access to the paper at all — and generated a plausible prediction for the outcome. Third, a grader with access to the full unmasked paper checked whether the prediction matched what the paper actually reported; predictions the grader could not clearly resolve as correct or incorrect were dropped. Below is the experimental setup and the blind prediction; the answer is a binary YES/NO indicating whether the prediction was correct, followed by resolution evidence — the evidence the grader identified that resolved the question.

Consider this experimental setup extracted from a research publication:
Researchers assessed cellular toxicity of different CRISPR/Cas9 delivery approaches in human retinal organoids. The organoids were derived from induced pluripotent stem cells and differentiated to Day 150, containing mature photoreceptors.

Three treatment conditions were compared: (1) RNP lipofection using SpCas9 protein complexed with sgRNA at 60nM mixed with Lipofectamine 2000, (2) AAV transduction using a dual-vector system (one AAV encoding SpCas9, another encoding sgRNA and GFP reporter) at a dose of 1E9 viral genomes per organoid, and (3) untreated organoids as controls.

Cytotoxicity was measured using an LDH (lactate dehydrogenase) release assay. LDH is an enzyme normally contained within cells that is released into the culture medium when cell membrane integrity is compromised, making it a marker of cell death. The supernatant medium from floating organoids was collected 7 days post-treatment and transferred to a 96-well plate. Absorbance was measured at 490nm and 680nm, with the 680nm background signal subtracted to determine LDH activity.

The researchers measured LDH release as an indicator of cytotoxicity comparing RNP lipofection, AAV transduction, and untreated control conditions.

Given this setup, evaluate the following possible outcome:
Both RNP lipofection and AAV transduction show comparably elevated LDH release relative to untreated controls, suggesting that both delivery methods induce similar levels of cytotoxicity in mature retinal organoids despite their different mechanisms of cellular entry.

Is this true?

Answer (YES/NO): NO